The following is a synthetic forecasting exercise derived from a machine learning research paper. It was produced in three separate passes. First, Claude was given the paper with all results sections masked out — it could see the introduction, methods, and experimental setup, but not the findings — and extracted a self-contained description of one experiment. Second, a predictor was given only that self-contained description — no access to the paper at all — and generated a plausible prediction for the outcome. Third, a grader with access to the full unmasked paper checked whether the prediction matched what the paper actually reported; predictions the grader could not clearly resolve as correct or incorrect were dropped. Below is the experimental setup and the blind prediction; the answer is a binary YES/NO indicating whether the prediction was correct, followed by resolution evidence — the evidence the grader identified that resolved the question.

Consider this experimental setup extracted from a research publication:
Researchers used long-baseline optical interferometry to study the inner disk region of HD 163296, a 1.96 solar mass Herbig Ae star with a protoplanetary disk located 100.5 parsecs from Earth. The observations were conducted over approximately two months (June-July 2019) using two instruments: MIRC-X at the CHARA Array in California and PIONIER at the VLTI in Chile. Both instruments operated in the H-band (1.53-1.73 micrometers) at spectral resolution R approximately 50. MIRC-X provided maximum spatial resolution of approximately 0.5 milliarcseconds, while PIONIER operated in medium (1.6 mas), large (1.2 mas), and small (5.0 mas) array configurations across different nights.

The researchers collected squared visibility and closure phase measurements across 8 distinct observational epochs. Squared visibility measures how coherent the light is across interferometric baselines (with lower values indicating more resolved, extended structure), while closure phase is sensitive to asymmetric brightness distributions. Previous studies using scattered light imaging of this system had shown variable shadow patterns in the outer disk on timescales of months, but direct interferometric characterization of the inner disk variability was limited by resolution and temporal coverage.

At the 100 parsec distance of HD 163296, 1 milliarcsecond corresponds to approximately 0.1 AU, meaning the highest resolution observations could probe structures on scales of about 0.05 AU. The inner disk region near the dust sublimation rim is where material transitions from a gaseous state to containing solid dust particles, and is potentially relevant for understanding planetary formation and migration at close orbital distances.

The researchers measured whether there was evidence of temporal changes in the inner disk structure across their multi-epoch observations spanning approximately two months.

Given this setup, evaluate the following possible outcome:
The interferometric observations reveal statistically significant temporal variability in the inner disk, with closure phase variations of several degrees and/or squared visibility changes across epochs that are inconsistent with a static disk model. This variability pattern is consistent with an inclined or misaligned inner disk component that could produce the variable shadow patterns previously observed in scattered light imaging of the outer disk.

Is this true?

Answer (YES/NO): NO